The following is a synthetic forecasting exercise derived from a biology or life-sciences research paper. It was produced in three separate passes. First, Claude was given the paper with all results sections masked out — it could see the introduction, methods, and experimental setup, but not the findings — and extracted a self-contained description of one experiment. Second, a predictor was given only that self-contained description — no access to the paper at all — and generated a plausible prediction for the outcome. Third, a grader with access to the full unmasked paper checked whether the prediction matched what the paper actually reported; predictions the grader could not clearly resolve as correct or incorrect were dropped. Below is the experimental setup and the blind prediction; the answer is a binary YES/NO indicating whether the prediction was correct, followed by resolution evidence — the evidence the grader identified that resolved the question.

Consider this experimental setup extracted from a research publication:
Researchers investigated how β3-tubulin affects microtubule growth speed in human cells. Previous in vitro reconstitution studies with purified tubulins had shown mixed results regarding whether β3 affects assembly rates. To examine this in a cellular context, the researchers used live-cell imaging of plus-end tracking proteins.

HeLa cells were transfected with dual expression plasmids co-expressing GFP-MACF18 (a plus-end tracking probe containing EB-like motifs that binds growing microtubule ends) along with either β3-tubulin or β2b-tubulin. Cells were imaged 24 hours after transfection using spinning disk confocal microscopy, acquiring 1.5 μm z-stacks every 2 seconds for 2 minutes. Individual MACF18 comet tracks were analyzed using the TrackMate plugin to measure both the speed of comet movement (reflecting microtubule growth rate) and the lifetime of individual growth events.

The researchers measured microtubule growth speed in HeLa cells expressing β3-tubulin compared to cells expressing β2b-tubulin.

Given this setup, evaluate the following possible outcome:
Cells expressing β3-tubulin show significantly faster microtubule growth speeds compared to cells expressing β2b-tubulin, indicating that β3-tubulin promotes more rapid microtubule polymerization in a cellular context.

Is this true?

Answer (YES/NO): YES